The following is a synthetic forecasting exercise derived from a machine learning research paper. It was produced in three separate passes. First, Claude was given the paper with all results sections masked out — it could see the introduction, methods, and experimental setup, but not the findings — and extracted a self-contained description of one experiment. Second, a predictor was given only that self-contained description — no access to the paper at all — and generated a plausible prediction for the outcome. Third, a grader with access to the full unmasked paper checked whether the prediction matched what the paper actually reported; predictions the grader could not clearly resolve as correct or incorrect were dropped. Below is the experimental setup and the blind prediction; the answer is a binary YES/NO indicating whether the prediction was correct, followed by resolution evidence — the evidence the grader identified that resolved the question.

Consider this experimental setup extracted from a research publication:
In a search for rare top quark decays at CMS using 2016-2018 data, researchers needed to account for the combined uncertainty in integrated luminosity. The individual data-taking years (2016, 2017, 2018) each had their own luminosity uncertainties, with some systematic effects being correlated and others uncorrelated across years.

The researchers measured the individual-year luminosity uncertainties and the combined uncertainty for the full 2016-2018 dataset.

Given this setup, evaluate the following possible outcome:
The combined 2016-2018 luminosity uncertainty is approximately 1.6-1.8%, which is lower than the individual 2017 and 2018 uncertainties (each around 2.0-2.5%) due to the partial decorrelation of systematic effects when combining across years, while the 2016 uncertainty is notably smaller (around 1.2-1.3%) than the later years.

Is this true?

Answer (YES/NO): NO